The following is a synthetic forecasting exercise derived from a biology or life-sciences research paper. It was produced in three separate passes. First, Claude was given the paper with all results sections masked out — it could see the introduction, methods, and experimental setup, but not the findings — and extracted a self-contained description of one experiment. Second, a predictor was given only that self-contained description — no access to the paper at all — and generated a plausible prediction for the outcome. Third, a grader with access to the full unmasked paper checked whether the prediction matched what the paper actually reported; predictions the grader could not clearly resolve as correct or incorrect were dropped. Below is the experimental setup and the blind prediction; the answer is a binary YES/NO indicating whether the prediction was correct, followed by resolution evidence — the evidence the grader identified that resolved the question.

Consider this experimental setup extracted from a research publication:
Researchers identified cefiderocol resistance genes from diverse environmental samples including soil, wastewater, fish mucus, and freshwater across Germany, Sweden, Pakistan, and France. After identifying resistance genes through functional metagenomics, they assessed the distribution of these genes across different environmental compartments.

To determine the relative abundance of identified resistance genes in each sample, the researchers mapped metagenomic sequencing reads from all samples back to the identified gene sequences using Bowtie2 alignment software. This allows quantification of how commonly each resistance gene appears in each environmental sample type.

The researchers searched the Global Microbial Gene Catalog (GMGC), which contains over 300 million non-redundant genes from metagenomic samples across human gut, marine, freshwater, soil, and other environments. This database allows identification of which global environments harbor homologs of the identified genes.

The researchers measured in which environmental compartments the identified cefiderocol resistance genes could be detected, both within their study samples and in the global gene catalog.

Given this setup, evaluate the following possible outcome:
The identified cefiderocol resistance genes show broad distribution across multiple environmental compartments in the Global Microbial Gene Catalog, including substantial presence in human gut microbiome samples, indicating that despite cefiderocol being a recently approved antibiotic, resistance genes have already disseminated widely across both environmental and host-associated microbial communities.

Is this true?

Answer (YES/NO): NO